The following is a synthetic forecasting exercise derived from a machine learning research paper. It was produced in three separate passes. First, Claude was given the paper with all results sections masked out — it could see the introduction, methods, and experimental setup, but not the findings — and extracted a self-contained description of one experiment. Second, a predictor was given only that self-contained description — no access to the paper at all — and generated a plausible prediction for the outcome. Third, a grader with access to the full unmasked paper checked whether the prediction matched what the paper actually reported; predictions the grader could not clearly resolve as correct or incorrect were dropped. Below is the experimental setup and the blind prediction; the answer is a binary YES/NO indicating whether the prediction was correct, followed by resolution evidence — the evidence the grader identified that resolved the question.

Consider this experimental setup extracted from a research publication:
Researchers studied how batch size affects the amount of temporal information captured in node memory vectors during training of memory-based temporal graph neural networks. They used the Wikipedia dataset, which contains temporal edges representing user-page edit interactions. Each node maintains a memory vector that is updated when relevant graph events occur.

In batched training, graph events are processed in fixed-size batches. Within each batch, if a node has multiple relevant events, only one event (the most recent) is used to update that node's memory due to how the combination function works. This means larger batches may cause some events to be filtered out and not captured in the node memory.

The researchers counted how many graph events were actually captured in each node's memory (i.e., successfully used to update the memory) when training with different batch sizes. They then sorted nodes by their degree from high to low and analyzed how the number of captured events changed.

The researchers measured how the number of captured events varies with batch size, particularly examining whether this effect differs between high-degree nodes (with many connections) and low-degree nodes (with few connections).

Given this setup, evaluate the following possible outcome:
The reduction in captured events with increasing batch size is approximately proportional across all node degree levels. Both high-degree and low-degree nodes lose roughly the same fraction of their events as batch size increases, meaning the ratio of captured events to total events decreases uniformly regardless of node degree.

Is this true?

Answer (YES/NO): NO